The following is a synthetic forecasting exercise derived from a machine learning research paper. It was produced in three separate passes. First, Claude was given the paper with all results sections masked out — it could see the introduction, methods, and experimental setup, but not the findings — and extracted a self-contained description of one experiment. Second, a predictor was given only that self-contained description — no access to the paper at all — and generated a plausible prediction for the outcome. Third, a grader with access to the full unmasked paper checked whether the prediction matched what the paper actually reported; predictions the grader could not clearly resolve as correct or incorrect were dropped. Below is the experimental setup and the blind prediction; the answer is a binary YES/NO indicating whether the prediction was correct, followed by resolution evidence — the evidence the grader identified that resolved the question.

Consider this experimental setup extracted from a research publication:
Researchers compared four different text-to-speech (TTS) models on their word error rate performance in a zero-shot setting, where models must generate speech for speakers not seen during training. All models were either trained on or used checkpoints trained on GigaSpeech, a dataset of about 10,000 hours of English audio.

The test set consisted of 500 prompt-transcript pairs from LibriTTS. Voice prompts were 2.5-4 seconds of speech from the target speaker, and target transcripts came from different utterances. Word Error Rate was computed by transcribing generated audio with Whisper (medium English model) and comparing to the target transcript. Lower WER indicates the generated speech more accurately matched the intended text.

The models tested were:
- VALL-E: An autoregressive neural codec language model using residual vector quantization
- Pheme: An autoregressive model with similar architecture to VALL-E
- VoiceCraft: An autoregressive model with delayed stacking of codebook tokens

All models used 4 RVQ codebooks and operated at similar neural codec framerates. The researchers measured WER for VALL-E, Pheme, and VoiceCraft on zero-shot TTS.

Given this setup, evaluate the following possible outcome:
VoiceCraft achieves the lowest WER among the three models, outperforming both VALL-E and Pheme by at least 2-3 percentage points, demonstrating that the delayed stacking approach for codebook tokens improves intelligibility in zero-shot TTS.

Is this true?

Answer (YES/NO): NO